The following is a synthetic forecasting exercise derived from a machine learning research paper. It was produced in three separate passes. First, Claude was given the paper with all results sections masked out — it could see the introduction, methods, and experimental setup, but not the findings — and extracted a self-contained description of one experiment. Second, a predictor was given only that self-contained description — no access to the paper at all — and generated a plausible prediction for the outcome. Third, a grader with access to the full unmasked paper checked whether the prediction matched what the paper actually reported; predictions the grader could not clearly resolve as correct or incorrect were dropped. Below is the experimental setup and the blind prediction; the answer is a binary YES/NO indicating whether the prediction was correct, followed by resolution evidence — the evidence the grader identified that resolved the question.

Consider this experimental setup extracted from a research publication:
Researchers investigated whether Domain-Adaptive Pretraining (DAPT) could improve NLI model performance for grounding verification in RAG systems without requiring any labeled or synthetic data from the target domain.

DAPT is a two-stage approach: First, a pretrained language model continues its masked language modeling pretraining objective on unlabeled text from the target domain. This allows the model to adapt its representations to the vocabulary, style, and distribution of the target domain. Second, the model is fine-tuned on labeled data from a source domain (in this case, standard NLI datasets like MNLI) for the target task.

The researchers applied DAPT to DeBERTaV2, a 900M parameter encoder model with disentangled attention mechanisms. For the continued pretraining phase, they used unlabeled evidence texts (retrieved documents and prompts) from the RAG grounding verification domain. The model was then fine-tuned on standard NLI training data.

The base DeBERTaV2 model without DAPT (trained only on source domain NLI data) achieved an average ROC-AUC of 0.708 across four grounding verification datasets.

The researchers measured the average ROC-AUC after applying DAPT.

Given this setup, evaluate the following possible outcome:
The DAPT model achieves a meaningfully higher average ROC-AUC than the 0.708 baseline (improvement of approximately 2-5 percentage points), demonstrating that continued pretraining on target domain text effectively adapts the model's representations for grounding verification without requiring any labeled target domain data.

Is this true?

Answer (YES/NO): NO